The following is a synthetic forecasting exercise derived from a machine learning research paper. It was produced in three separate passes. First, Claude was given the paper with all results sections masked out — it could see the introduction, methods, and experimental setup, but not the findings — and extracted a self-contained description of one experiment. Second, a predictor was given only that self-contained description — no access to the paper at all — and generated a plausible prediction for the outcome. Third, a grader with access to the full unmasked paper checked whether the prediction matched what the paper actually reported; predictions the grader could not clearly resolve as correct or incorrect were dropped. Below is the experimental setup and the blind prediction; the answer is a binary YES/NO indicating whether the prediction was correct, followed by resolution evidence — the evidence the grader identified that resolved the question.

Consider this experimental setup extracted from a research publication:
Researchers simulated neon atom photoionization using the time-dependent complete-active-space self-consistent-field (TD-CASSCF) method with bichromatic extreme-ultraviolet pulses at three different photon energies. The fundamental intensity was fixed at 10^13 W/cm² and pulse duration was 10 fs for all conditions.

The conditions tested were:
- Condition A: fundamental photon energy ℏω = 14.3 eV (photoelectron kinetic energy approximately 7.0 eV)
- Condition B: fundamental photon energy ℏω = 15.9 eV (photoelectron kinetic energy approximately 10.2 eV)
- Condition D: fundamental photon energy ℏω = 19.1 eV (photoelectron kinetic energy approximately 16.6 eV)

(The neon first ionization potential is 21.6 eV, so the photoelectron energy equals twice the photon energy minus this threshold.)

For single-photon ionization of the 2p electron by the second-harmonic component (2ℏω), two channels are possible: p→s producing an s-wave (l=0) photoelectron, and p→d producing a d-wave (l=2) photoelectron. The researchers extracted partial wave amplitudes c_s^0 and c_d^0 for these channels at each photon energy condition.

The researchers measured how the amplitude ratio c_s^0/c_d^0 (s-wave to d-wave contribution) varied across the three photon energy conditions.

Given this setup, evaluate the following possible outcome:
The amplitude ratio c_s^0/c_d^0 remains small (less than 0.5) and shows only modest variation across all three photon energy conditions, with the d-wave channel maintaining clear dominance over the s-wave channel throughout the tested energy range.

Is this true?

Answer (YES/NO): NO